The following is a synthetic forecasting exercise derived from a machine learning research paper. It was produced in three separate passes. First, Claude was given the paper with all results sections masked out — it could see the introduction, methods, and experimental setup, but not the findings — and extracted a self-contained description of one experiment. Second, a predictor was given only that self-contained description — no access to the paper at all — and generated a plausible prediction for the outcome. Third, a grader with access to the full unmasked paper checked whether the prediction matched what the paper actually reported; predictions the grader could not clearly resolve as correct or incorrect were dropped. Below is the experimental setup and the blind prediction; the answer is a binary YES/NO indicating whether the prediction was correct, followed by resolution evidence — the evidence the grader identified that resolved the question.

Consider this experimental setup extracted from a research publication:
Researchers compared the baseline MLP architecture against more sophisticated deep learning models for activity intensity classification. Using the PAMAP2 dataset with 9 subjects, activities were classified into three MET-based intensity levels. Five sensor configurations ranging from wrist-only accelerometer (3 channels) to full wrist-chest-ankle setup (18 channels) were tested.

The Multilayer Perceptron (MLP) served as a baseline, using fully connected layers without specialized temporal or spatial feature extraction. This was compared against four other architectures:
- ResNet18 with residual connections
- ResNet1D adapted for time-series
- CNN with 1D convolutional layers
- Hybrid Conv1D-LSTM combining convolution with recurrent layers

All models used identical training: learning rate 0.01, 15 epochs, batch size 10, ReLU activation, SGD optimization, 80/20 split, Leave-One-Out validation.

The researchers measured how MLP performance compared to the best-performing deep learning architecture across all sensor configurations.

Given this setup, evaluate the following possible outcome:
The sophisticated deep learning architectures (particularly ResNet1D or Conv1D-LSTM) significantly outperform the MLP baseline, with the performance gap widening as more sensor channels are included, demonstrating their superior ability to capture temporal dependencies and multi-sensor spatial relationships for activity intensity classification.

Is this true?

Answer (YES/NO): NO